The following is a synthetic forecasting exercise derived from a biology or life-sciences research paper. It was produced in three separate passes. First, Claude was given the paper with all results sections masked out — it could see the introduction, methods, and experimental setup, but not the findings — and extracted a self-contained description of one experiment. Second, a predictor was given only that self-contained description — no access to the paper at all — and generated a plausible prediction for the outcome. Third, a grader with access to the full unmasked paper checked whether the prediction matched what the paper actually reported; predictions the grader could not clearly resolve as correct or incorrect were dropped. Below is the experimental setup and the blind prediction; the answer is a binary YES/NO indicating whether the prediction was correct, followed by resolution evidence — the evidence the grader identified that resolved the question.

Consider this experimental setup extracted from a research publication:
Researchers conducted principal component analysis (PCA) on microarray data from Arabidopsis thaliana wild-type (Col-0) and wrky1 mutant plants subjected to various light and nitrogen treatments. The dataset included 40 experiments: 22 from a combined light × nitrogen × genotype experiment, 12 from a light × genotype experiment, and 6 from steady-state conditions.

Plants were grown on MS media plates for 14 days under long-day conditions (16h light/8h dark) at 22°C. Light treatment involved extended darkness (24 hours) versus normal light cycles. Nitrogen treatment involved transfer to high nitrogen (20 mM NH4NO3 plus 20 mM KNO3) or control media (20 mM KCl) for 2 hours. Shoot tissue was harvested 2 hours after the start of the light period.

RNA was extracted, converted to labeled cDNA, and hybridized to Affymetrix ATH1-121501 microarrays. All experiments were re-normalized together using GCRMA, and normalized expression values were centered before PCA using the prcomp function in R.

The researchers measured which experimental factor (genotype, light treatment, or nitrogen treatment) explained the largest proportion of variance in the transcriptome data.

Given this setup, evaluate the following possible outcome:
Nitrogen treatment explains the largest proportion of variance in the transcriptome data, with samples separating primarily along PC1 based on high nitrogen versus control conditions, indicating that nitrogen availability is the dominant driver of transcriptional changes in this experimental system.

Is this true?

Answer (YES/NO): NO